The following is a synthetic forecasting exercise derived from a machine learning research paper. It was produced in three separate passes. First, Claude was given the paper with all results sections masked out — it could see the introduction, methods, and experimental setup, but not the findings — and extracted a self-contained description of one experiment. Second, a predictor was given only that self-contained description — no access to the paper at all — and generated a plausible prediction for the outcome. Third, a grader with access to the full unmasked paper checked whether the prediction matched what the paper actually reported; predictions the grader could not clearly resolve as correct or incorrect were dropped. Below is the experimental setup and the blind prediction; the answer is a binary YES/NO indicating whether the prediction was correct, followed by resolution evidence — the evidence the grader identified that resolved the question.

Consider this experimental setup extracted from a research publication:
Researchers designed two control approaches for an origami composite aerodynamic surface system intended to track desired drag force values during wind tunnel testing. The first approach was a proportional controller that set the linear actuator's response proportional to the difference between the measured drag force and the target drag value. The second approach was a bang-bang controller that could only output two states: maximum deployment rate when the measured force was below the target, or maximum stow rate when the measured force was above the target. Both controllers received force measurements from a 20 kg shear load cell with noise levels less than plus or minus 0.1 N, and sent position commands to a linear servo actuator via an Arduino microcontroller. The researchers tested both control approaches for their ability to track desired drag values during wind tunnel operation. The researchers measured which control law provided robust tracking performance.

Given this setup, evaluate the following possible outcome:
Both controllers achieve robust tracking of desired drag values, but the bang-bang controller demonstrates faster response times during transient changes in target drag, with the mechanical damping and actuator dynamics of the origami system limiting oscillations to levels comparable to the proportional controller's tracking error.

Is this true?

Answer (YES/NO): NO